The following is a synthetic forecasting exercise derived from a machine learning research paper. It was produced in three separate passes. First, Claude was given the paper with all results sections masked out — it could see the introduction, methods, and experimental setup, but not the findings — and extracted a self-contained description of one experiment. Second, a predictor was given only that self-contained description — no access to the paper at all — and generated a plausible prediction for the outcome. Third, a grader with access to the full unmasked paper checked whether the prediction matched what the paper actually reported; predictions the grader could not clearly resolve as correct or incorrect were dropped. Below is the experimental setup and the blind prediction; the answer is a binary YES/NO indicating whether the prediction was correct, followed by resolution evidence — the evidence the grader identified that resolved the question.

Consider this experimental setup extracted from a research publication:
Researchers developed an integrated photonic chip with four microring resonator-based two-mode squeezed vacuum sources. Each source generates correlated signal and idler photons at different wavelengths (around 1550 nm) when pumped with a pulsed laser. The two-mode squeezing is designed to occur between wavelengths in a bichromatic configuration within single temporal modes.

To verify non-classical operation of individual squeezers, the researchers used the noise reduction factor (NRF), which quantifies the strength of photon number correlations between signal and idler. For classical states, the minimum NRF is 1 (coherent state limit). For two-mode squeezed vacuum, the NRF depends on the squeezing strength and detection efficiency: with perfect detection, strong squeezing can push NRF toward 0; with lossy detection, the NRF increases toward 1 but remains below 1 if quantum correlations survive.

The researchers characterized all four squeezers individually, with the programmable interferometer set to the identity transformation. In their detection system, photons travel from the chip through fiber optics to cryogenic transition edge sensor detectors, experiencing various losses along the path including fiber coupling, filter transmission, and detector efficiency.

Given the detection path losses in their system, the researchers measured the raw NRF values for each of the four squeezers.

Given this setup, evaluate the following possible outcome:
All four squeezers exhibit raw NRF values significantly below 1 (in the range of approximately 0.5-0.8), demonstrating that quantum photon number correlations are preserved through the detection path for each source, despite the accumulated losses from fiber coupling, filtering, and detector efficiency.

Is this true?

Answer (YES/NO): NO